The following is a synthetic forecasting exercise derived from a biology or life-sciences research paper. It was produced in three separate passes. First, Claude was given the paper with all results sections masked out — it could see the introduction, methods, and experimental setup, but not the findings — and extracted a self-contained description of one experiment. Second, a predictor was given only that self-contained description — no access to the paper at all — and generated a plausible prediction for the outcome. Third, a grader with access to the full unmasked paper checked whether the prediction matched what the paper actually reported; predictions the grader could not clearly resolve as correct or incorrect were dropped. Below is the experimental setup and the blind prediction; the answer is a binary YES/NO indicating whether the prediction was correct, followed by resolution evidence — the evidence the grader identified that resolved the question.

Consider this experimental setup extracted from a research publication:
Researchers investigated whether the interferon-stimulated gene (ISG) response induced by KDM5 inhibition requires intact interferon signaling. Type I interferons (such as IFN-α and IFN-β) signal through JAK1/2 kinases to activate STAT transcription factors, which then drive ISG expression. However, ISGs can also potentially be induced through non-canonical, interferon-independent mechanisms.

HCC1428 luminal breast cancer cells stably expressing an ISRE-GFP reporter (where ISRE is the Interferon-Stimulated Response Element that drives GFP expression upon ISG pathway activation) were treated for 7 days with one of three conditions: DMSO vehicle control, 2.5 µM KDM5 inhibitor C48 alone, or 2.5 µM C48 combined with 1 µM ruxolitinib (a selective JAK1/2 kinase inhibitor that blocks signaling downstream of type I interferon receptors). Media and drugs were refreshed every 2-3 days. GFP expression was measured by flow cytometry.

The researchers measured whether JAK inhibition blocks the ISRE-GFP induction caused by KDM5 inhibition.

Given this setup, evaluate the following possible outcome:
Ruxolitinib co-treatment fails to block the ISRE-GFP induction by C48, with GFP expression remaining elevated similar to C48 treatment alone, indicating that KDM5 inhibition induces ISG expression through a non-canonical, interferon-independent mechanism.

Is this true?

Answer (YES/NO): NO